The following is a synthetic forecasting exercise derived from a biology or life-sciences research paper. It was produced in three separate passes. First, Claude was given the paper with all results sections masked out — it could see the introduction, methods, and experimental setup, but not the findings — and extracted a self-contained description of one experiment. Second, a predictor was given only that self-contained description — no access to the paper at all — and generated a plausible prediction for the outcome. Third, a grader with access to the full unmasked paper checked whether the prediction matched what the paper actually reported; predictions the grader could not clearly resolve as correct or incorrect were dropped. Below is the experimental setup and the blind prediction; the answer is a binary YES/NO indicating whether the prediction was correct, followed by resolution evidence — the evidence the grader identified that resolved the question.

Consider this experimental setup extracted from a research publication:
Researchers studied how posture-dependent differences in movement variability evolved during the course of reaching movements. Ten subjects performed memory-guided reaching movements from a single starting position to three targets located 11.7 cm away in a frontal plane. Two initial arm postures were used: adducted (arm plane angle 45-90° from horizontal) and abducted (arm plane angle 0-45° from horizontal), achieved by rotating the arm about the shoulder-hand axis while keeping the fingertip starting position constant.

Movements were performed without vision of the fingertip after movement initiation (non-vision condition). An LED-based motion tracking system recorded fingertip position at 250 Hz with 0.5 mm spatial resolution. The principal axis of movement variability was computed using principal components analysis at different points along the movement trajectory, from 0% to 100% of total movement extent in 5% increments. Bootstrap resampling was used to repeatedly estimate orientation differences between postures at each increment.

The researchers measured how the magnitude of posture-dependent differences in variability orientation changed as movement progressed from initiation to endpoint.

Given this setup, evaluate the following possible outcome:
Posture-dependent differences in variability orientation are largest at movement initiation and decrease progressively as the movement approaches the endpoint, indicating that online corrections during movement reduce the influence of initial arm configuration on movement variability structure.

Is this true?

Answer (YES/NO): NO